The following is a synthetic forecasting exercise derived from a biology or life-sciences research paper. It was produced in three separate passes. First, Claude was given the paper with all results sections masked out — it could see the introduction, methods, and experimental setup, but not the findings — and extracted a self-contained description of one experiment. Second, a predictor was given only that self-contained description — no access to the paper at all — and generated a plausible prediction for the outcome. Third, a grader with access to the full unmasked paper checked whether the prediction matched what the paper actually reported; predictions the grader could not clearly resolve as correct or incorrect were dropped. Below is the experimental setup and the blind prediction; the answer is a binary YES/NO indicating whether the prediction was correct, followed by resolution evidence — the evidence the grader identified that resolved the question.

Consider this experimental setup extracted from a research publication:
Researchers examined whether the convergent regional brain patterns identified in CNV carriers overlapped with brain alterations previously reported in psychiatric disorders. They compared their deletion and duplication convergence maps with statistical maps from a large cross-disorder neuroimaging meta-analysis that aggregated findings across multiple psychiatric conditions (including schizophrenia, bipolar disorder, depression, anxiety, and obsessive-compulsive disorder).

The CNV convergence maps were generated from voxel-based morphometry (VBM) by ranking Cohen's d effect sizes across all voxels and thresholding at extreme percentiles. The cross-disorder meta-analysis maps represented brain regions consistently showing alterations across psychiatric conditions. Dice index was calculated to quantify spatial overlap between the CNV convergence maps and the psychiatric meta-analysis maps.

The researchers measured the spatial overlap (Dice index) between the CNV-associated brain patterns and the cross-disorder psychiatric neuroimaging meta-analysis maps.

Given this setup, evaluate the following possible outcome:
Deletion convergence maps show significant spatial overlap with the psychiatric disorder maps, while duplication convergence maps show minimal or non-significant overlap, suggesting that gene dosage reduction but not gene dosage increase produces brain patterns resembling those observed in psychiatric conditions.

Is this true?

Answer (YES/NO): NO